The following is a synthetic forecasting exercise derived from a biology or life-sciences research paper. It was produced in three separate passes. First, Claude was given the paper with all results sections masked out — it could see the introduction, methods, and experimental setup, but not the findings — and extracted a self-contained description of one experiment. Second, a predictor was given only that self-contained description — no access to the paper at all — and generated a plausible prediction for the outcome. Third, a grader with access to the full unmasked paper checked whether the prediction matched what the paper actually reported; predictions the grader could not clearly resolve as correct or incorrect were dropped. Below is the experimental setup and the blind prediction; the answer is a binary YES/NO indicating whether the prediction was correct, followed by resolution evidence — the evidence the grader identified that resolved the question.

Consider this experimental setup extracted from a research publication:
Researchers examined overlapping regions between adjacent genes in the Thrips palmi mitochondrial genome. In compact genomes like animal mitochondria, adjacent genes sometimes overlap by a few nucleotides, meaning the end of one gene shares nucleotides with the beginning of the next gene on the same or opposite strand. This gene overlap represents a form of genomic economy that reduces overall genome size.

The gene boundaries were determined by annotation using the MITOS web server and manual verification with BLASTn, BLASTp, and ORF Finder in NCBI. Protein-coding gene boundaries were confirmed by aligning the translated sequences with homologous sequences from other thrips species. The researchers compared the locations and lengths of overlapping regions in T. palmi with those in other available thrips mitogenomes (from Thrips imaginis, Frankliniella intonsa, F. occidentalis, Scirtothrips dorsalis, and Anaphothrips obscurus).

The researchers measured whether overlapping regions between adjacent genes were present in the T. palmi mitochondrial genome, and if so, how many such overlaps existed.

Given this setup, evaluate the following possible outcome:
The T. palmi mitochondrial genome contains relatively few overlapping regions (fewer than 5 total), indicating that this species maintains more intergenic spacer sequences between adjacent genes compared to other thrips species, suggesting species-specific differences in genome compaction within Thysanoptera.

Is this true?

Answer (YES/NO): NO